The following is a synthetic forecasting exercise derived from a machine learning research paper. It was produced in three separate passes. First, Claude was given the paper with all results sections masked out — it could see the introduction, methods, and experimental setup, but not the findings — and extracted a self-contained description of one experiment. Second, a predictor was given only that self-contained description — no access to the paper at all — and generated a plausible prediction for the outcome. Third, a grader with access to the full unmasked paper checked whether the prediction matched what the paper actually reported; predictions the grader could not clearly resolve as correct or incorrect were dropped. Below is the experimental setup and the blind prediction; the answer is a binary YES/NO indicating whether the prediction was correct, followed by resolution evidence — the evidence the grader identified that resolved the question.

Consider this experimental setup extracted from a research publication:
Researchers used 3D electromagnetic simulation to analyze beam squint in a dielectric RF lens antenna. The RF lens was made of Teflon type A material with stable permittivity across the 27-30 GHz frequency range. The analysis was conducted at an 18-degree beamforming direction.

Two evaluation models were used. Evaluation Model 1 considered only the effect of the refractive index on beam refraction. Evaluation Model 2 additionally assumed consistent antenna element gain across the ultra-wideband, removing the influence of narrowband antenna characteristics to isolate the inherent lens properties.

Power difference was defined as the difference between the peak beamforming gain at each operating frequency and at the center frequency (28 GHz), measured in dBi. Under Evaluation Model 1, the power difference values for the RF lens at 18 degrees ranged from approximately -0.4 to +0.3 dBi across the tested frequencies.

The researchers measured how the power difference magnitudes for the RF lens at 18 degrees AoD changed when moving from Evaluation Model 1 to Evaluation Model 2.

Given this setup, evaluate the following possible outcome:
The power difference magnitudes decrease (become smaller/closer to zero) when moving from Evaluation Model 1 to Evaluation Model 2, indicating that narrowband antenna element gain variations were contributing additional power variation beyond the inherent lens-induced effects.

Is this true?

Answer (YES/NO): YES